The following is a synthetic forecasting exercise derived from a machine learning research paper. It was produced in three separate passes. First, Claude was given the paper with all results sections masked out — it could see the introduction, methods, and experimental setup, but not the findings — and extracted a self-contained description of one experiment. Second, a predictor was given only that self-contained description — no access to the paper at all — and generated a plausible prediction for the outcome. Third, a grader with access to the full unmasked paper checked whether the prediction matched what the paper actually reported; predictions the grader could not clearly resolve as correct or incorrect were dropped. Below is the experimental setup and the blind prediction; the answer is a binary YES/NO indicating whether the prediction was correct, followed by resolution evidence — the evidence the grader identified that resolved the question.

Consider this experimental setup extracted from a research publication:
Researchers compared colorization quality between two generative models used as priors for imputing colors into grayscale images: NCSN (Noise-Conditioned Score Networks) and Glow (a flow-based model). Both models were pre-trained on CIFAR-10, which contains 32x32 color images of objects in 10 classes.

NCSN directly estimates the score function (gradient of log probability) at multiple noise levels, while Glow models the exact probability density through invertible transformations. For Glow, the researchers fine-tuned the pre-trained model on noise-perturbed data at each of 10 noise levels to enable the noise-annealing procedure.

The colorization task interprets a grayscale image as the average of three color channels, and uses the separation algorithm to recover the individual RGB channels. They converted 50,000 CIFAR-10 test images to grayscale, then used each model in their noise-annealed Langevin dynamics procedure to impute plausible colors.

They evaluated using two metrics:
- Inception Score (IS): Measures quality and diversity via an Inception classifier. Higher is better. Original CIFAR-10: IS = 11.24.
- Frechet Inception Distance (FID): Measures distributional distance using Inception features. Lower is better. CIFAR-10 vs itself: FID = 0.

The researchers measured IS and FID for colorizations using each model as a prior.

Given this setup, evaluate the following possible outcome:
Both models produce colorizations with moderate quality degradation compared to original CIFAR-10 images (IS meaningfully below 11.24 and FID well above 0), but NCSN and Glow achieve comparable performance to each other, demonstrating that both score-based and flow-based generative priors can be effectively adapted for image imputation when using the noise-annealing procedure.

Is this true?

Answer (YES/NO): NO